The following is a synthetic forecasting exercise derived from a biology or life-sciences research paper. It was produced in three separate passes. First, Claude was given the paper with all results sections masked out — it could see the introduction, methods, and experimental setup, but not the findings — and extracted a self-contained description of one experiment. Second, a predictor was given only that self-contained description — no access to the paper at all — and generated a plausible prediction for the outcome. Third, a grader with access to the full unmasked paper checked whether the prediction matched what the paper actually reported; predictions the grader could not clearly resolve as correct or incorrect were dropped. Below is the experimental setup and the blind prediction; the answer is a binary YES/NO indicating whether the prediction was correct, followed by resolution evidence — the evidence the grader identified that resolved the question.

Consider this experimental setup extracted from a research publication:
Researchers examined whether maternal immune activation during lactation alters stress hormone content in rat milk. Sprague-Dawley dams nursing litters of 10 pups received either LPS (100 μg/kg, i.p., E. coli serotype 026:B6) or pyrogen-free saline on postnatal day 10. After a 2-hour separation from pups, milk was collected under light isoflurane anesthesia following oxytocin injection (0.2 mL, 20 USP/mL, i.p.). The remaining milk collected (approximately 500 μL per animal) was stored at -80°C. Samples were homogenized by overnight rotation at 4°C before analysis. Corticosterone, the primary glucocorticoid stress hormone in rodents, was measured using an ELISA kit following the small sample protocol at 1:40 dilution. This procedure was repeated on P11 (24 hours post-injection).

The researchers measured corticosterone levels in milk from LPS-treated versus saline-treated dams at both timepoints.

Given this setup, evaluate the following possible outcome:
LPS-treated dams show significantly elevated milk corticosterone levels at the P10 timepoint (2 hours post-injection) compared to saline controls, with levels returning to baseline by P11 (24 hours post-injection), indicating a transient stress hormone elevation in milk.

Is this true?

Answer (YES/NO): YES